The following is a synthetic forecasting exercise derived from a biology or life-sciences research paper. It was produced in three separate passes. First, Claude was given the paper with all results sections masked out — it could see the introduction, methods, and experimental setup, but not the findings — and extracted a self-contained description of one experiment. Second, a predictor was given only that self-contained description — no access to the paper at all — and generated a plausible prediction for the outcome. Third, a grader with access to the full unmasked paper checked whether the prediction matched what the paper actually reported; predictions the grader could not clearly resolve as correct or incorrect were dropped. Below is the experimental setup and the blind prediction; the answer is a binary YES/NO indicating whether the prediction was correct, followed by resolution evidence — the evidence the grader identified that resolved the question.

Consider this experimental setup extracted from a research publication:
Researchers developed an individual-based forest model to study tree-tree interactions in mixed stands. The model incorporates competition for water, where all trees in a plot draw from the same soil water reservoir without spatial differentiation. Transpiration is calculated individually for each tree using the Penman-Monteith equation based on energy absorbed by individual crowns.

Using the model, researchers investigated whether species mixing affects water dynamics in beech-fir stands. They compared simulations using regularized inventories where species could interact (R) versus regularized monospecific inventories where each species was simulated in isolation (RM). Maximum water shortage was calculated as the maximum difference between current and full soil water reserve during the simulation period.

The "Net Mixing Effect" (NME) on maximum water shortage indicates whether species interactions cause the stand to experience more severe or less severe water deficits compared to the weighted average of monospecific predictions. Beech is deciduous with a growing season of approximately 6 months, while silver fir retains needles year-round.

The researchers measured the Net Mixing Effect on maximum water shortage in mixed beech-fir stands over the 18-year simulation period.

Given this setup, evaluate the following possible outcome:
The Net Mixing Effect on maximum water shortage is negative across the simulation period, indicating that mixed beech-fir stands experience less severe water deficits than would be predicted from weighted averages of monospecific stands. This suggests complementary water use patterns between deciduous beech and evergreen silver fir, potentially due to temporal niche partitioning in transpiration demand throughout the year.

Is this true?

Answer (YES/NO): NO